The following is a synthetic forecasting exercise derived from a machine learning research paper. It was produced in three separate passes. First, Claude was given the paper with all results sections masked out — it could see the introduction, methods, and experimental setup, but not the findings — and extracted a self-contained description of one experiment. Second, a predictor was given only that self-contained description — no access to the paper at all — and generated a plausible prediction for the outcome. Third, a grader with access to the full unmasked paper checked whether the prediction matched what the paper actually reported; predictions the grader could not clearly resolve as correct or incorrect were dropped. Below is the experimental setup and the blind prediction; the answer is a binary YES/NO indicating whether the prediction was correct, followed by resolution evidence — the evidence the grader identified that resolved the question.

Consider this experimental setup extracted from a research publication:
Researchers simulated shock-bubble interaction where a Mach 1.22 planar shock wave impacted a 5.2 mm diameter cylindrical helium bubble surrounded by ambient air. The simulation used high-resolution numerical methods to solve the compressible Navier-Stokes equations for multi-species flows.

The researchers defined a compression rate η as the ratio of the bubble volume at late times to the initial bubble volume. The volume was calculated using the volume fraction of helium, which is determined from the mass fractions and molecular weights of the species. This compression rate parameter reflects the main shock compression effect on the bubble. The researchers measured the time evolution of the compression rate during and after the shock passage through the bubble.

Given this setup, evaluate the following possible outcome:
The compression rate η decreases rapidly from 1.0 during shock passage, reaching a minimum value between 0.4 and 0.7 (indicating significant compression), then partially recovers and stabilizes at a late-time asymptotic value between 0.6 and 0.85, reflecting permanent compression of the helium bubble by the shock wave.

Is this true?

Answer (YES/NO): NO